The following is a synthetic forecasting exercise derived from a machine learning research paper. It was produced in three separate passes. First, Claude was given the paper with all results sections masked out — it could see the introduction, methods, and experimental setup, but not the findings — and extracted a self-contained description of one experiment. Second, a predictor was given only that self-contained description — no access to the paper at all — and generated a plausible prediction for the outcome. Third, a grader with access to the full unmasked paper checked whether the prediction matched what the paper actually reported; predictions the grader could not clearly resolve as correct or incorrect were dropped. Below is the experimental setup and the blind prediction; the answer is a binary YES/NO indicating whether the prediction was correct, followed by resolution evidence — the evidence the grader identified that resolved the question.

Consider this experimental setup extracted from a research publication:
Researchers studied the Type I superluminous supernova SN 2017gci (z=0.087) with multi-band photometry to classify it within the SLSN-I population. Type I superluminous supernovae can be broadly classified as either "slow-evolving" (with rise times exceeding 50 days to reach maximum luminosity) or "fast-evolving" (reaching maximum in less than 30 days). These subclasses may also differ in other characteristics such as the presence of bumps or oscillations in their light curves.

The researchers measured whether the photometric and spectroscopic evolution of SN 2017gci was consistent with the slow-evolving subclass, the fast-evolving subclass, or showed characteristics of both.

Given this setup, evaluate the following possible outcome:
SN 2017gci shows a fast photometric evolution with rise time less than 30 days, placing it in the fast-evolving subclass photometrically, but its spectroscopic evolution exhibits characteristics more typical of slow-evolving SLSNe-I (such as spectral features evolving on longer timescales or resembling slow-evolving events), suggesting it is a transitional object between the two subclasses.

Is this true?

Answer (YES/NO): NO